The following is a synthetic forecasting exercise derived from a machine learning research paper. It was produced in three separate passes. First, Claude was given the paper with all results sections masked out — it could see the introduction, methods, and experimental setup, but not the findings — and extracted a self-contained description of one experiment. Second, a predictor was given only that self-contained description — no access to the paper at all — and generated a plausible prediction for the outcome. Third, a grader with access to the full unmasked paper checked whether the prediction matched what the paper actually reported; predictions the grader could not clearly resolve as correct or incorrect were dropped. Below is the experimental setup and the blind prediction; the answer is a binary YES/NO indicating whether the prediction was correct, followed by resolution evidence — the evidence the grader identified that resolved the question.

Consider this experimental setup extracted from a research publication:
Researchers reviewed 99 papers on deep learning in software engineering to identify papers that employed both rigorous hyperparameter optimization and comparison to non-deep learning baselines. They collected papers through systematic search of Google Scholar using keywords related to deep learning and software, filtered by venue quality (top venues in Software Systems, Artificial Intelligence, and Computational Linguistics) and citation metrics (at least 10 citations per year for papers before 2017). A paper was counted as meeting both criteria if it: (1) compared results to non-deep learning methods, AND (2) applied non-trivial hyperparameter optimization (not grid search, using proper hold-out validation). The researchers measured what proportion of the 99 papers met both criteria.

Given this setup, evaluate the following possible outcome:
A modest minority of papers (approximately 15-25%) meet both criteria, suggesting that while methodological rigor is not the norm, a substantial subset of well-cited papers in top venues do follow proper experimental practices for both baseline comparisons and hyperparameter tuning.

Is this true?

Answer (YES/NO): NO